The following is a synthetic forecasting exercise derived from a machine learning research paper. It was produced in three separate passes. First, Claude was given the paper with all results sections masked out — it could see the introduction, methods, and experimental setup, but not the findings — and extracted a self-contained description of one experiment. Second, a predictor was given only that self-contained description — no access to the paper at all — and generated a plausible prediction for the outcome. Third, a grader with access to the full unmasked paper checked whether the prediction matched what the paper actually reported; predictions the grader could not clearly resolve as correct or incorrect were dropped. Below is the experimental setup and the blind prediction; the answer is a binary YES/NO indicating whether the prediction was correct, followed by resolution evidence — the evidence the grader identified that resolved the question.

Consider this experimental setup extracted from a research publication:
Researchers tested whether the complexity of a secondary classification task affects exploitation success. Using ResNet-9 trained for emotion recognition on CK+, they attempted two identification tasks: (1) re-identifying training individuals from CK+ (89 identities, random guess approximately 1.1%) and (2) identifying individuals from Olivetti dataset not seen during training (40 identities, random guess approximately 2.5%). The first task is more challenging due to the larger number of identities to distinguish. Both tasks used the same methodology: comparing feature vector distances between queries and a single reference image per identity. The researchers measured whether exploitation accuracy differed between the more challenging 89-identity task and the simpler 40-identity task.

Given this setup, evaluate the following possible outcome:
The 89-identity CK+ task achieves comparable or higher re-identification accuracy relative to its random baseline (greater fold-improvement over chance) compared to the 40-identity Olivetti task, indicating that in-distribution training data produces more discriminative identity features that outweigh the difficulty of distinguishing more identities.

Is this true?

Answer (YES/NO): NO